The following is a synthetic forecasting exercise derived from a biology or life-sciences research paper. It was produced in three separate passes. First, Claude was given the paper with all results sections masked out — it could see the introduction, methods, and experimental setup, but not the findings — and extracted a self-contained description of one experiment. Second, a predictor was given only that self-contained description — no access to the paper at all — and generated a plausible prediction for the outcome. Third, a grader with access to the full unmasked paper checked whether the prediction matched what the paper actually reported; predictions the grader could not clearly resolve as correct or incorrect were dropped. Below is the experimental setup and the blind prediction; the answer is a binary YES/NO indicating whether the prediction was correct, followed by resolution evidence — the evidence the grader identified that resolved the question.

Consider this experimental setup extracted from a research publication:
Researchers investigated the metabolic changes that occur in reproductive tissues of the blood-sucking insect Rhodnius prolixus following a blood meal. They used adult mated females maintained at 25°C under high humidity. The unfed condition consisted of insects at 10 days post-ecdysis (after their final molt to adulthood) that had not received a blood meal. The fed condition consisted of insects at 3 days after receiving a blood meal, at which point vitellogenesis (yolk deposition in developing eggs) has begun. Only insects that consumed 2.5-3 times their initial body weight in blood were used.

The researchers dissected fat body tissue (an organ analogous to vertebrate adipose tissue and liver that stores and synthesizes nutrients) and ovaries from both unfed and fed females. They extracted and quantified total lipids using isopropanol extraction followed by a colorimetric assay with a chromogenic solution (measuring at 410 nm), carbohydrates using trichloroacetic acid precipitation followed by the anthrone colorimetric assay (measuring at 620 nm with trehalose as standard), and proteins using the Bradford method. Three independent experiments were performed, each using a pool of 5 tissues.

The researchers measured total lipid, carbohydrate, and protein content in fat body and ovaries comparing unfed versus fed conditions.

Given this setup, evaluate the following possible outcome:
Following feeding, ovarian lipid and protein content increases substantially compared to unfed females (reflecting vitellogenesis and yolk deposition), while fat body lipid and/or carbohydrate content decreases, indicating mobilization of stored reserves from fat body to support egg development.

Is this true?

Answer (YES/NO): NO